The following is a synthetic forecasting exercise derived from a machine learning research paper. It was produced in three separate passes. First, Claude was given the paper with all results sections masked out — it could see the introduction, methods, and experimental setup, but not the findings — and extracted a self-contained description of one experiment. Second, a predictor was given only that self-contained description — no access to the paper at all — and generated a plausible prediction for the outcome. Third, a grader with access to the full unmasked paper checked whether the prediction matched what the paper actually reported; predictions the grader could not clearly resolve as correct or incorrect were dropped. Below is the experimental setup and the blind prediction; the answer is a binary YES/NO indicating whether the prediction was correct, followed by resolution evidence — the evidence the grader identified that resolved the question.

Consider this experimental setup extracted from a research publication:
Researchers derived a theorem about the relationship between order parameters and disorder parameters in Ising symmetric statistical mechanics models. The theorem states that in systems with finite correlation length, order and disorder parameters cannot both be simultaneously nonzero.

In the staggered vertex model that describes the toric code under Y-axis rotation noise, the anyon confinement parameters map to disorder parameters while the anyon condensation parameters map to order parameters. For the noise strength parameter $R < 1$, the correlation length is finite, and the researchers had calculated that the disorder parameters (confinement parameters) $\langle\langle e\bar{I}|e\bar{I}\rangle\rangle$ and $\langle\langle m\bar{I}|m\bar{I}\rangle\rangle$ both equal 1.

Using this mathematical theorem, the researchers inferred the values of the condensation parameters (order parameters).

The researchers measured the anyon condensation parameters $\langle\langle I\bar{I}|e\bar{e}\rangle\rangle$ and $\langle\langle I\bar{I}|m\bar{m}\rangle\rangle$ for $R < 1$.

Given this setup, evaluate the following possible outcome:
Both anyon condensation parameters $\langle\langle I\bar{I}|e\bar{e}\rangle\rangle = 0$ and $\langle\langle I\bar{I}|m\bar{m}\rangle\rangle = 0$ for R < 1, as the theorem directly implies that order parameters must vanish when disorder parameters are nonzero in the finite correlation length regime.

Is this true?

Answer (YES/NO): YES